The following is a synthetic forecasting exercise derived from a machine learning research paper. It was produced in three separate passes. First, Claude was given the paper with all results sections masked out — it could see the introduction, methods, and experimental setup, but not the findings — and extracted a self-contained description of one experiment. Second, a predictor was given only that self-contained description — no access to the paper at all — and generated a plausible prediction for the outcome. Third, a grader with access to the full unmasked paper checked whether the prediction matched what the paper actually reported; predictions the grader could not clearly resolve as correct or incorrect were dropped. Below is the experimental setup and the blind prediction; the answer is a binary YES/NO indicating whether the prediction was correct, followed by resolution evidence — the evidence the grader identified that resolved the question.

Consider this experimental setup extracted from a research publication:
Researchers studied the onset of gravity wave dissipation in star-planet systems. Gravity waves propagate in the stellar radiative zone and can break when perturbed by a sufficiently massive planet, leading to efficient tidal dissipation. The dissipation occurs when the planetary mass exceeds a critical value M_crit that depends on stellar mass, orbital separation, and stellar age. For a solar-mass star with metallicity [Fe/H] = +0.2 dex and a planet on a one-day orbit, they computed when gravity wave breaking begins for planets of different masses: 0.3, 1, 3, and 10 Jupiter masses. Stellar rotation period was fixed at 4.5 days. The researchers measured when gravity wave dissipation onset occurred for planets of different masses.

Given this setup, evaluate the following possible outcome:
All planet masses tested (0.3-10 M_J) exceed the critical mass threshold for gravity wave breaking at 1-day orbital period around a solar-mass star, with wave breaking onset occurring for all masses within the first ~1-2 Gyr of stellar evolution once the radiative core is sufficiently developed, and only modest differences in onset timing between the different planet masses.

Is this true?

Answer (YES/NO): NO